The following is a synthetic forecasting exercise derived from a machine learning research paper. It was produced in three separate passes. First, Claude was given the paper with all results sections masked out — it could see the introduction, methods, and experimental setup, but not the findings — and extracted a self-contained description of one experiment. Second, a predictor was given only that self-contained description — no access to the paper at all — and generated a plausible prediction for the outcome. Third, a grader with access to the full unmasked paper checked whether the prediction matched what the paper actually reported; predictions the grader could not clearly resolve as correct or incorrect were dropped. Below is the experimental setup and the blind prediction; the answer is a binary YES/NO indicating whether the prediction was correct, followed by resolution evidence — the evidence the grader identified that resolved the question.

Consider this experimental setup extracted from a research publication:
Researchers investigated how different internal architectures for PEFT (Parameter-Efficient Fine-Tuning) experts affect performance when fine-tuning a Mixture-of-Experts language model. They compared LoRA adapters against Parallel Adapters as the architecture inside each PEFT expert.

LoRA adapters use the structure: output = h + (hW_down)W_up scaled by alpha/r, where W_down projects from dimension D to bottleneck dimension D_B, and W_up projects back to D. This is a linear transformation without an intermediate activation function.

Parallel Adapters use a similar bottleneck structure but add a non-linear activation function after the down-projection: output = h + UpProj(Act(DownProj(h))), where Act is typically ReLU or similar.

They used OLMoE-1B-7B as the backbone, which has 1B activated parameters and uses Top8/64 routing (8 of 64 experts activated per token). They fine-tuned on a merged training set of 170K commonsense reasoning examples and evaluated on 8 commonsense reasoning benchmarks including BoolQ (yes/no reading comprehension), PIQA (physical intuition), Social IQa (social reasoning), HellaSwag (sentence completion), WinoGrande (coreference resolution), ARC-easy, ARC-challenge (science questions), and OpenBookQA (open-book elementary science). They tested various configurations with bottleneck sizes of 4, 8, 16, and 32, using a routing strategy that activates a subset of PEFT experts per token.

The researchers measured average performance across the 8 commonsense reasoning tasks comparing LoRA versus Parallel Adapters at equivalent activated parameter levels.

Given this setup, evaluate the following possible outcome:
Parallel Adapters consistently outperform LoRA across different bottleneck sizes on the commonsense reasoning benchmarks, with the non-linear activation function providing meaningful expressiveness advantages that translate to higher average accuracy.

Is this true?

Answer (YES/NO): NO